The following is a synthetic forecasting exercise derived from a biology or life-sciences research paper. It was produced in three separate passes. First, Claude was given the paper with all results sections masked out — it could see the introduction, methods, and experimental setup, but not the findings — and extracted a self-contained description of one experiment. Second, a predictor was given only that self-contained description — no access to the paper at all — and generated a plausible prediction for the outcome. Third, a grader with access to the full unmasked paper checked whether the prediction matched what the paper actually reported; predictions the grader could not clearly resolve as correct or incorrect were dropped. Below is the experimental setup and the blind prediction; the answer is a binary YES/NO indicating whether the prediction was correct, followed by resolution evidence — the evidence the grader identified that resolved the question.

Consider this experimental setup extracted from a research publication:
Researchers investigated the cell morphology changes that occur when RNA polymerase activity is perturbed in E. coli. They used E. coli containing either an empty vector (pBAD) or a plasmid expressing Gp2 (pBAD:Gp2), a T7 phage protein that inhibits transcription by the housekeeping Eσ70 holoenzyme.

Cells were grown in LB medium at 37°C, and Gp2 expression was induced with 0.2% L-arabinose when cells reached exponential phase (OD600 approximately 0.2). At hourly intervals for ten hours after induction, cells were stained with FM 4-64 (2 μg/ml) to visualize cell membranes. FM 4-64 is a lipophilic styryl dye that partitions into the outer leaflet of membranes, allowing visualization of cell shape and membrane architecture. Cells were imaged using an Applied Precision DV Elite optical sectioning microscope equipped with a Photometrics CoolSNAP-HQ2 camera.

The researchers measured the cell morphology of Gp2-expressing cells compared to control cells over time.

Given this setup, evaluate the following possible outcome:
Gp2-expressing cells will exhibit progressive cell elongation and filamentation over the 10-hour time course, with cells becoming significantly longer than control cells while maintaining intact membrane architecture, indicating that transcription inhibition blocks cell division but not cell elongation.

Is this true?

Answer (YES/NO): NO